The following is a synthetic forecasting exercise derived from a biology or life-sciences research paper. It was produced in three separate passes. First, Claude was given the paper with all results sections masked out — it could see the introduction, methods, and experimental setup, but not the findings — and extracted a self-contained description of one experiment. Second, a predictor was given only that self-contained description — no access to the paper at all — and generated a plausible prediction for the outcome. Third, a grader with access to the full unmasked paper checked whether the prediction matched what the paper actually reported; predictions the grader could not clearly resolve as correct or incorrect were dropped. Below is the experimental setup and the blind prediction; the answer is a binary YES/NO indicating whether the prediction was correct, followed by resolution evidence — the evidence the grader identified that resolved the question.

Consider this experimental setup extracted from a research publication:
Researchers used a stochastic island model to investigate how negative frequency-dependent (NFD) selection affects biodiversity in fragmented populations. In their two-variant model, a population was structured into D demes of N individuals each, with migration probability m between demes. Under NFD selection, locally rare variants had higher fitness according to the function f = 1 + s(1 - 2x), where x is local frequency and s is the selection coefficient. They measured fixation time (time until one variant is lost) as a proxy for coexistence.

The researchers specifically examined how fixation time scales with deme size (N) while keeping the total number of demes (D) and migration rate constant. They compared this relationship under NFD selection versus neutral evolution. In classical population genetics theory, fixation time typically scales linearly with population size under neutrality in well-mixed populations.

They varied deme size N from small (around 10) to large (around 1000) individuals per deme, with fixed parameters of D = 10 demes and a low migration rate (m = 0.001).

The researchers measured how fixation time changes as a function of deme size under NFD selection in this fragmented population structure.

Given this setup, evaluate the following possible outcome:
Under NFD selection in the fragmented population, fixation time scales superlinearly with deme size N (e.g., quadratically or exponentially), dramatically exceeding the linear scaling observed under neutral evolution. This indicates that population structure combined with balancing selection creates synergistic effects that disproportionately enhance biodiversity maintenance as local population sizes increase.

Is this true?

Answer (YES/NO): NO